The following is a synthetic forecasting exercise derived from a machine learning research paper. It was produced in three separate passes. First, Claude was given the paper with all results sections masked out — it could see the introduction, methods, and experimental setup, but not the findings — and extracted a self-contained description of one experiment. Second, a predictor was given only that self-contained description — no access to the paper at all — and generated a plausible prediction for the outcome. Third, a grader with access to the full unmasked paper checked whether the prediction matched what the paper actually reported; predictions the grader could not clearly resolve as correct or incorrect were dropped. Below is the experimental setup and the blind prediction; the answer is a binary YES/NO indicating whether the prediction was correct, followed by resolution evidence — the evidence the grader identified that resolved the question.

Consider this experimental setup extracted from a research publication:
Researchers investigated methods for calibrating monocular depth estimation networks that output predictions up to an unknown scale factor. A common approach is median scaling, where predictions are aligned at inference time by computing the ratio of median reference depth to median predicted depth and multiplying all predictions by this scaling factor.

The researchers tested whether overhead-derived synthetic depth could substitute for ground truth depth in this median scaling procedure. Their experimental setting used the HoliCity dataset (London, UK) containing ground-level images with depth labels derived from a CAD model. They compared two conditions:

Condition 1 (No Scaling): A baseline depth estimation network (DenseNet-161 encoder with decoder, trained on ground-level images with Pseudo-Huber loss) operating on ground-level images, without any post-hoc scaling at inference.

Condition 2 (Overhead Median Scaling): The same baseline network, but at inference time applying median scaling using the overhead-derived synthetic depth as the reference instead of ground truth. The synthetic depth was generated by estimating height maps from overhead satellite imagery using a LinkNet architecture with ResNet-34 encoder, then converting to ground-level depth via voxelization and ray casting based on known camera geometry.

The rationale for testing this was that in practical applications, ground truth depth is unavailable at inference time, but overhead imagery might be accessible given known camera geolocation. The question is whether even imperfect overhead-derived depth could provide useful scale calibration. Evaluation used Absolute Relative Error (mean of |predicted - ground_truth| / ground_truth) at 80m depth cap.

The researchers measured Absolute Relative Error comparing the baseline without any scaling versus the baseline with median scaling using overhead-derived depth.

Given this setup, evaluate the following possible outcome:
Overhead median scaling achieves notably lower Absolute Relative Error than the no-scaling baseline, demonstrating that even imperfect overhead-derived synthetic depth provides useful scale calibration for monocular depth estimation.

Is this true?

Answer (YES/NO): NO